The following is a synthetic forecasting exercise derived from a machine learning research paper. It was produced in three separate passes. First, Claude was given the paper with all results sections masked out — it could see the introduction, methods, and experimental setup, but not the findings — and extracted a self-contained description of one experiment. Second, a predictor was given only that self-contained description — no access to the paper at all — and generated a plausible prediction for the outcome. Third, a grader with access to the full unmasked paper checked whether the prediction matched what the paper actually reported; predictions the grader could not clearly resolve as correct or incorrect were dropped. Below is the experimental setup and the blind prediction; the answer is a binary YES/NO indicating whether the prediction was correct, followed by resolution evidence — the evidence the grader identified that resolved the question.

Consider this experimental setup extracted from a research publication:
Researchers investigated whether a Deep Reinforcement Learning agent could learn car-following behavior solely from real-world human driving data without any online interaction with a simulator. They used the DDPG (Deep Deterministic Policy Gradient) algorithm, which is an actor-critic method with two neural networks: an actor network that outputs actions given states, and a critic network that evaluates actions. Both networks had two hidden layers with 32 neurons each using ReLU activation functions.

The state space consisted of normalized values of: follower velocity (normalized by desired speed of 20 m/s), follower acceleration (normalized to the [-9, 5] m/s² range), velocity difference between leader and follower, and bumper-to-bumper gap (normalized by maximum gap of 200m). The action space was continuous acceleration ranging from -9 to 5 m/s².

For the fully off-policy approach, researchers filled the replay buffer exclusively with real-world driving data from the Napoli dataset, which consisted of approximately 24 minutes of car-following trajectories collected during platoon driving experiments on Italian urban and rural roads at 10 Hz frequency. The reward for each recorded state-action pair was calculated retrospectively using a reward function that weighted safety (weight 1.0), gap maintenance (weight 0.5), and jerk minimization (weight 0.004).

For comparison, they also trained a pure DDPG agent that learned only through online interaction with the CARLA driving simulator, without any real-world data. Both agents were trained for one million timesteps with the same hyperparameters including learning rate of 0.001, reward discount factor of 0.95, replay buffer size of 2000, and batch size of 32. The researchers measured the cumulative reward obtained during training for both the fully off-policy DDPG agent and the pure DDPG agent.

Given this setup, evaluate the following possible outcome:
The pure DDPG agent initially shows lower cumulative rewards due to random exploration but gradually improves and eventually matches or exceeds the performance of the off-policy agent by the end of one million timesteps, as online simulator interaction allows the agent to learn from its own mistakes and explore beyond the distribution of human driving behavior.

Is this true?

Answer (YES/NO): NO